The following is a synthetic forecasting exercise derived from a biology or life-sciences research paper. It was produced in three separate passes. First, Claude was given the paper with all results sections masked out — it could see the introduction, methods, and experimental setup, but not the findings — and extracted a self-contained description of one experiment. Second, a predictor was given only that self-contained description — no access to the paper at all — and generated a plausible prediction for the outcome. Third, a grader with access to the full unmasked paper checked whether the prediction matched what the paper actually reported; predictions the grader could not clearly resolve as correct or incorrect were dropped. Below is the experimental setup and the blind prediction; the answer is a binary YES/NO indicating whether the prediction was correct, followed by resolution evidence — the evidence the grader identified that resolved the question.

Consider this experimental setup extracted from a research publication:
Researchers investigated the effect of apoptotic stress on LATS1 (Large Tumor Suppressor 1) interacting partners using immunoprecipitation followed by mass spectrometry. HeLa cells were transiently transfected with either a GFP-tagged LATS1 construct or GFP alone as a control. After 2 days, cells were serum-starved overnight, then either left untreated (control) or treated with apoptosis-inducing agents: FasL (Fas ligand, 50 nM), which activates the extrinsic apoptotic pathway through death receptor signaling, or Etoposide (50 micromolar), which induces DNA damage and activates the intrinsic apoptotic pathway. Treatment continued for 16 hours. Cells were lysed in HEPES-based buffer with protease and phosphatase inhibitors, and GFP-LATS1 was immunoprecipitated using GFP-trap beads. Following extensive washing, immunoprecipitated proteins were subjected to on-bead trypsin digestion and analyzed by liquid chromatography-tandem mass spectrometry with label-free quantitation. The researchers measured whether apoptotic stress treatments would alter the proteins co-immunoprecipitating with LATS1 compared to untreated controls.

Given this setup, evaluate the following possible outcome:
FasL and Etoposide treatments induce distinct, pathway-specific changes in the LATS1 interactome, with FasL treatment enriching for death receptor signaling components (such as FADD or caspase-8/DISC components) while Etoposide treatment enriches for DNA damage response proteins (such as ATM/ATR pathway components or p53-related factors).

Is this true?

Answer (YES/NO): NO